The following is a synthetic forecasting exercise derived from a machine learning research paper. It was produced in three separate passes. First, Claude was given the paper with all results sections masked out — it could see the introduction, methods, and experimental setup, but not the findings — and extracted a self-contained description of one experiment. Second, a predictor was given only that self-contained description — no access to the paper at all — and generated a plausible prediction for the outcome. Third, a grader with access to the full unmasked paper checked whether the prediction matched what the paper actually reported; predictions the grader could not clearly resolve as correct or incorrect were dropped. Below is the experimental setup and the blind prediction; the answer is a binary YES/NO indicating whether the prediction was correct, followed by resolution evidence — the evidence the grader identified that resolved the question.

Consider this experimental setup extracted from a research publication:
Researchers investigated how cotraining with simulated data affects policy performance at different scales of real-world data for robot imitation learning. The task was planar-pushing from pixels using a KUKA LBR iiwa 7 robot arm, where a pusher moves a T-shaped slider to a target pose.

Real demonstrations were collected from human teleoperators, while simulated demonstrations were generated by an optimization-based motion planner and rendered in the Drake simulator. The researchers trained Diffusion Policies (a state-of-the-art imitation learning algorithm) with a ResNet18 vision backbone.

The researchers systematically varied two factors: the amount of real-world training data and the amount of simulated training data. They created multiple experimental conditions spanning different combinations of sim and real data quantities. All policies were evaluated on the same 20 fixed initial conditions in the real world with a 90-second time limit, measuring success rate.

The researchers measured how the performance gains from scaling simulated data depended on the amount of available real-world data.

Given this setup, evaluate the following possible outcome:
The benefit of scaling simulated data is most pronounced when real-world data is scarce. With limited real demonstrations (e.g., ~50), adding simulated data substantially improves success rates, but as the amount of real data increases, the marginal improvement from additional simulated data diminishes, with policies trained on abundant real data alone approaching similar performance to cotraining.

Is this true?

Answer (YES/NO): YES